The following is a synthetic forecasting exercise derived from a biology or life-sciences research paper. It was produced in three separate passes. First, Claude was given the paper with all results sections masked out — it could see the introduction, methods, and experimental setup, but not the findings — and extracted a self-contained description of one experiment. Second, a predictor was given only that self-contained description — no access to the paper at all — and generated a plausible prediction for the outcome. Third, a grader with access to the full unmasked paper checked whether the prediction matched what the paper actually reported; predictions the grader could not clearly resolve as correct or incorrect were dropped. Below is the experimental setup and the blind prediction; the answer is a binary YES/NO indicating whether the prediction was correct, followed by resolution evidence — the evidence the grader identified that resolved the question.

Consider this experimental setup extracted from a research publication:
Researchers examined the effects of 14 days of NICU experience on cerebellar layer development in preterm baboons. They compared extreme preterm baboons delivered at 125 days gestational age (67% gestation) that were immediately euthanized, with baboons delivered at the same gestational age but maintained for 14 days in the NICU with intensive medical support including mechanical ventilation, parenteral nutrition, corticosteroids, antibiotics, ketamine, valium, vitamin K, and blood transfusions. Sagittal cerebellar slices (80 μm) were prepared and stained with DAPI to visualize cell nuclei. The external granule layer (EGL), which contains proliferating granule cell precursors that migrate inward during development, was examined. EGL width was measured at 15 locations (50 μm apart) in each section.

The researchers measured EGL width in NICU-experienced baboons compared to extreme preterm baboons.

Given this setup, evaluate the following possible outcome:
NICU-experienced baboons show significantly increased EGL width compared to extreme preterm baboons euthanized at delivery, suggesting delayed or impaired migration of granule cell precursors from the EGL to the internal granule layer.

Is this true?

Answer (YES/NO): NO